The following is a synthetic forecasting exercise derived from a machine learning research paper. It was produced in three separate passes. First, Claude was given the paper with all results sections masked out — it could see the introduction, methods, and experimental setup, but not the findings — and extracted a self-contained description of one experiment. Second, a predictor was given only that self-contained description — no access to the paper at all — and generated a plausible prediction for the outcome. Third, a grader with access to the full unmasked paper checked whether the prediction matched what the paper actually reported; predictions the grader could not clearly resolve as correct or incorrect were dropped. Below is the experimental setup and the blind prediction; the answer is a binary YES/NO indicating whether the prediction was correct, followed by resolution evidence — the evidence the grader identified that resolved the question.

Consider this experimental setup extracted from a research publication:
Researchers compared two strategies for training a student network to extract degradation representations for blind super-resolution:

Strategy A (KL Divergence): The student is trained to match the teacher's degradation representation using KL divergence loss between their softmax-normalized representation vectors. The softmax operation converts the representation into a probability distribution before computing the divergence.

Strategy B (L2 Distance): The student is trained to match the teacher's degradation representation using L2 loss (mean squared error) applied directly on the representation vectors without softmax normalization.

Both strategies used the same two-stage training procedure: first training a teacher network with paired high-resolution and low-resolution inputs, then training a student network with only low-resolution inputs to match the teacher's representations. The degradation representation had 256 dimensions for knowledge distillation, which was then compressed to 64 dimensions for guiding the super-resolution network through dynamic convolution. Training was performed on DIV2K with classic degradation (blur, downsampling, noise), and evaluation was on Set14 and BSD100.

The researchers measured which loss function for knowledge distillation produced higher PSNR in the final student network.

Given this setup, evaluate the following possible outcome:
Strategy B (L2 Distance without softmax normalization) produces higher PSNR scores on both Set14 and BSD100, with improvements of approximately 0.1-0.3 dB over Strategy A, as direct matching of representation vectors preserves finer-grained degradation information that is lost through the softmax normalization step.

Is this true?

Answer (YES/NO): NO